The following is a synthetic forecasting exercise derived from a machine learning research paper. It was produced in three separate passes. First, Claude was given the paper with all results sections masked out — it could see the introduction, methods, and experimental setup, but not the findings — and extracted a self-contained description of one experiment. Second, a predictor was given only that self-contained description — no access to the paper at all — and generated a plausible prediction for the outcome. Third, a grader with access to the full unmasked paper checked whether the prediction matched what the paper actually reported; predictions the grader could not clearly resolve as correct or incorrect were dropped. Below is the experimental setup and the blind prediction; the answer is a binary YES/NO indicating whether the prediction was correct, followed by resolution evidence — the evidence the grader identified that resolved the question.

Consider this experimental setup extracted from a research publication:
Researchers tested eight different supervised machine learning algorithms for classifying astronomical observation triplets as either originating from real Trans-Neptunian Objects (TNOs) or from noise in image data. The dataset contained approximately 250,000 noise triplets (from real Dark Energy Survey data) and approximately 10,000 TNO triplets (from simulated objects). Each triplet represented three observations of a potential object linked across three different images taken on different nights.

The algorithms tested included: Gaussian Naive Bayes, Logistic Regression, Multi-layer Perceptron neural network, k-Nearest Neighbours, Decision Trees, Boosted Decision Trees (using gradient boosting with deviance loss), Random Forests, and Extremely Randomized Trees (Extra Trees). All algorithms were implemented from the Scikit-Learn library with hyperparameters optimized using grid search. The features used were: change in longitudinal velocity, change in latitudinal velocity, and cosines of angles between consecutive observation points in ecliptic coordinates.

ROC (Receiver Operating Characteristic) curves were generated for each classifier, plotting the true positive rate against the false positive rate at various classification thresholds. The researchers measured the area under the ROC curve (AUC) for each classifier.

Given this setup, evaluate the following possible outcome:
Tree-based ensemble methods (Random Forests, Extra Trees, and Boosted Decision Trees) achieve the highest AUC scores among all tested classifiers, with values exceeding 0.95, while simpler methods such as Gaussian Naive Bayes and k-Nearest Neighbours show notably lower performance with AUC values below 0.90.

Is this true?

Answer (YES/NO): YES